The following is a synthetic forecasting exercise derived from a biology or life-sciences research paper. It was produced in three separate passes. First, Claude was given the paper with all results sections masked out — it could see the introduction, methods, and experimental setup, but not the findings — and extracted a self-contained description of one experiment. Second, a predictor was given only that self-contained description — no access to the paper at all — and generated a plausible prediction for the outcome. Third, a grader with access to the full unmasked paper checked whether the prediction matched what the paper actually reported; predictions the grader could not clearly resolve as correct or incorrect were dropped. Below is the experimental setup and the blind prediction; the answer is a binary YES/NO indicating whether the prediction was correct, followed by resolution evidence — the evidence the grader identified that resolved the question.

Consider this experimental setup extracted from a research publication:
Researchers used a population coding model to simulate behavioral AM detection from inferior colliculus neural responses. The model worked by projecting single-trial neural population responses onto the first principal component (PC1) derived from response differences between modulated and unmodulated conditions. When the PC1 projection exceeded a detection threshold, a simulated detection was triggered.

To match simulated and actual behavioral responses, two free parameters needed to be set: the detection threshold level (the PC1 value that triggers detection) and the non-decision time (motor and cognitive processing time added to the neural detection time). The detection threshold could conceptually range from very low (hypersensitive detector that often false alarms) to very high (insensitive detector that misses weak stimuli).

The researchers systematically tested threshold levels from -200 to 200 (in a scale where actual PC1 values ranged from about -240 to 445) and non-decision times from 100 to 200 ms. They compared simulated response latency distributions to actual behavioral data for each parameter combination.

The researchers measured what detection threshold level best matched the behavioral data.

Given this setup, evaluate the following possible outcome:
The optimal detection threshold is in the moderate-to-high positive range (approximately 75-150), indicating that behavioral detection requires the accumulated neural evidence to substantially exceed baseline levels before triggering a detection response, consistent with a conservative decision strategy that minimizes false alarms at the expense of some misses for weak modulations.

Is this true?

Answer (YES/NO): YES